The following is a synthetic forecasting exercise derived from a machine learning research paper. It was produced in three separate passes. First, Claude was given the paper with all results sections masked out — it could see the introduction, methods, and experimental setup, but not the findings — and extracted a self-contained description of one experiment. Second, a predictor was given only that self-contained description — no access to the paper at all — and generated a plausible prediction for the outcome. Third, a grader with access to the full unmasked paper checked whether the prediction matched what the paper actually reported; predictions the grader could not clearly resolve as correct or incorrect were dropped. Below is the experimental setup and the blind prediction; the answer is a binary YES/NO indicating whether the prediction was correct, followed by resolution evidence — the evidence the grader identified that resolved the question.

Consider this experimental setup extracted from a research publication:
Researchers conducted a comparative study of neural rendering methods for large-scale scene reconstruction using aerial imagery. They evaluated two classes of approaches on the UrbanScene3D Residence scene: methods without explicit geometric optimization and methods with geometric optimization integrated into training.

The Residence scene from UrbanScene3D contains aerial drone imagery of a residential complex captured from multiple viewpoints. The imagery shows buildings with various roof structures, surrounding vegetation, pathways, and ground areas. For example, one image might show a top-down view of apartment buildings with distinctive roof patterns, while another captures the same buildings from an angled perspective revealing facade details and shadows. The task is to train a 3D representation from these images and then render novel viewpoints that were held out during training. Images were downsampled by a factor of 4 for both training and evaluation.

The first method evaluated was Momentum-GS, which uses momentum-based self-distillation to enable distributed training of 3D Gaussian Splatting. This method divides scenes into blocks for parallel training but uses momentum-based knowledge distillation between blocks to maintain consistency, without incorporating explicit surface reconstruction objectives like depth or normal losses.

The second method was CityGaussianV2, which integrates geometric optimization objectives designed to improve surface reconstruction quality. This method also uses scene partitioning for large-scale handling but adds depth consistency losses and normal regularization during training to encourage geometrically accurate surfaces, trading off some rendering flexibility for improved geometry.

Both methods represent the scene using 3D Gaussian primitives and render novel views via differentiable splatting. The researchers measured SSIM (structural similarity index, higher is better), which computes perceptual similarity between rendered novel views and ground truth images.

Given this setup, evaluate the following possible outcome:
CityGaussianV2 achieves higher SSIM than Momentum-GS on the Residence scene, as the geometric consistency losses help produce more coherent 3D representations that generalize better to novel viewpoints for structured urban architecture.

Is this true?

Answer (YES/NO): NO